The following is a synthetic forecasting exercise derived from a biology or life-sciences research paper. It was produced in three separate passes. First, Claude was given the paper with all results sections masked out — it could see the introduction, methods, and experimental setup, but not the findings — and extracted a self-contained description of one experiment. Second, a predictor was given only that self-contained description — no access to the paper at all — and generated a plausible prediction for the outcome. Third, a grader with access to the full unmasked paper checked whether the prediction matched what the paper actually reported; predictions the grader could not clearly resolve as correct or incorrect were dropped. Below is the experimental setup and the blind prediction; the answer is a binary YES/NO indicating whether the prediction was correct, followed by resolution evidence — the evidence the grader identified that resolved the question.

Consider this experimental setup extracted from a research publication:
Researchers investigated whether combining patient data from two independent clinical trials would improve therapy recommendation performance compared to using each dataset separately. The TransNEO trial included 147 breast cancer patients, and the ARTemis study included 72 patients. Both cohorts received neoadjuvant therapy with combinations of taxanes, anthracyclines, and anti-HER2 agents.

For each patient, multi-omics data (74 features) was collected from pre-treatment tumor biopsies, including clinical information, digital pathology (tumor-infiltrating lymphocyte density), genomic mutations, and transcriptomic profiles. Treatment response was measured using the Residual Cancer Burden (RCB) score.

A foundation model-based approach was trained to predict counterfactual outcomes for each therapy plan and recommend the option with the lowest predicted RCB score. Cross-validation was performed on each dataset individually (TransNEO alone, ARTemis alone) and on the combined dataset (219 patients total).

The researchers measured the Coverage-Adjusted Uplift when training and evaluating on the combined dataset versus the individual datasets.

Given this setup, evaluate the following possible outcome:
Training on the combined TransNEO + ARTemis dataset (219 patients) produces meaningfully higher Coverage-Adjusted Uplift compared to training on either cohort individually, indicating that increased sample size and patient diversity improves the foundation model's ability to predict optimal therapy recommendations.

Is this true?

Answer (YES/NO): YES